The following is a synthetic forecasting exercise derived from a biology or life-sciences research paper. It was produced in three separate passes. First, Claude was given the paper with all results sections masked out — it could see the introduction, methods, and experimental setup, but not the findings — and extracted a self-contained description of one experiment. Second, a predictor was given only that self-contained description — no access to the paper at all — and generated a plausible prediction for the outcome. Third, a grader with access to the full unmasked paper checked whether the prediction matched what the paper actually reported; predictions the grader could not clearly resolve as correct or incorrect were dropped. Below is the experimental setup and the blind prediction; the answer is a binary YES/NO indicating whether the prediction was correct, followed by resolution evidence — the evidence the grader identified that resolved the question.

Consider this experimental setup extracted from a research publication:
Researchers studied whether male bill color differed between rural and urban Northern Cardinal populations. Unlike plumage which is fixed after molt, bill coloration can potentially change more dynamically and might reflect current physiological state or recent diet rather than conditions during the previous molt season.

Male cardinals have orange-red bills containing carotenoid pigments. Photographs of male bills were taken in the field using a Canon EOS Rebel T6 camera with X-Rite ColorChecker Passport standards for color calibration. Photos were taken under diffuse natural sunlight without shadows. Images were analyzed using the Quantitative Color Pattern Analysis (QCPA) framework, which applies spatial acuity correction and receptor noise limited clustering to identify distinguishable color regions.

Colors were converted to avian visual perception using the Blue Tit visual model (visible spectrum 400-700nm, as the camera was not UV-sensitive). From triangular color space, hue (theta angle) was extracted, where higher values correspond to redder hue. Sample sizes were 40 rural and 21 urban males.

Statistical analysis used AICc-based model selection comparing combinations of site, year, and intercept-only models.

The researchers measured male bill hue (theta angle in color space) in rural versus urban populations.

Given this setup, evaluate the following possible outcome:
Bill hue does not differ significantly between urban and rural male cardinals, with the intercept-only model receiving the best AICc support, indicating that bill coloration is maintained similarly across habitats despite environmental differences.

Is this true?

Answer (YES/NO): NO